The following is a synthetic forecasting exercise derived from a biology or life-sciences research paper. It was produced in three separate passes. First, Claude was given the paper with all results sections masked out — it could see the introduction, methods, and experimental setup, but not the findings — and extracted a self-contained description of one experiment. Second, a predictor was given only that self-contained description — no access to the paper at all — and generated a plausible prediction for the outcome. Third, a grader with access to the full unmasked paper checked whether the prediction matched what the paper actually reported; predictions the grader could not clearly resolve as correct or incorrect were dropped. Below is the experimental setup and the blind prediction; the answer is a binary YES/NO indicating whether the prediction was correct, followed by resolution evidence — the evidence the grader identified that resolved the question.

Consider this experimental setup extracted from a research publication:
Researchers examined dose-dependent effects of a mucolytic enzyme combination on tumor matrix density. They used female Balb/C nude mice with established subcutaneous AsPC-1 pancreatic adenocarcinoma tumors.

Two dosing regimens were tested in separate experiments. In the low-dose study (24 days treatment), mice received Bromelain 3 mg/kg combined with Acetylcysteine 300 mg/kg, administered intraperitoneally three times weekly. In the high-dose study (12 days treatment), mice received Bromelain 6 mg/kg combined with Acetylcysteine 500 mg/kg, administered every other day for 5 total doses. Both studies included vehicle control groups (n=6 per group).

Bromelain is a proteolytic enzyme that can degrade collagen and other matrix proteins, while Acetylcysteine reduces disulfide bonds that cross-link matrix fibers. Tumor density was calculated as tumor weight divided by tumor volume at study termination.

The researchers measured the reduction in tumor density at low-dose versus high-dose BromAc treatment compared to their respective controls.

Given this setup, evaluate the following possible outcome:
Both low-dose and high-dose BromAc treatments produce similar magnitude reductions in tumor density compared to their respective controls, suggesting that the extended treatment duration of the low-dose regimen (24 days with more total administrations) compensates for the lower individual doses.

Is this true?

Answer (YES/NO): NO